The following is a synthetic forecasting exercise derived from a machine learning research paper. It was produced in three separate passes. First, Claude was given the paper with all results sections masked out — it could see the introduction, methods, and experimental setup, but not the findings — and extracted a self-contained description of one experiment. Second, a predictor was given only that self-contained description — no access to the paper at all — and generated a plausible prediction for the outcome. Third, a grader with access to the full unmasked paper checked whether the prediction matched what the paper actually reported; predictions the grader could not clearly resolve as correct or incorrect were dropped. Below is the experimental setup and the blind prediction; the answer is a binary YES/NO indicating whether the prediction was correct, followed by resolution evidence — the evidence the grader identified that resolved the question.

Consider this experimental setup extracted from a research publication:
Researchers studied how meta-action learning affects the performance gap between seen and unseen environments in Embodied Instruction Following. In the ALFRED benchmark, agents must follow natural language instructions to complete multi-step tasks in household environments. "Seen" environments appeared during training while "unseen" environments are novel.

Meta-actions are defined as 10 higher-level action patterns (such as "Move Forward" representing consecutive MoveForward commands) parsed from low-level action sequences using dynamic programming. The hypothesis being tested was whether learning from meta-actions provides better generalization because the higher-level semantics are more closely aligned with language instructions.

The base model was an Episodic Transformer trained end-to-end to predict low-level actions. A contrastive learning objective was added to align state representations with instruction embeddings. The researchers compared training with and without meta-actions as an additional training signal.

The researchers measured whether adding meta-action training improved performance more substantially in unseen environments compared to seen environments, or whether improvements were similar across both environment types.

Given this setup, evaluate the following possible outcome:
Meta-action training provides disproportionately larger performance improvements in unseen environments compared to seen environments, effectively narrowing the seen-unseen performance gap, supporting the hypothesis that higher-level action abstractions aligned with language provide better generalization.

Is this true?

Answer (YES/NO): YES